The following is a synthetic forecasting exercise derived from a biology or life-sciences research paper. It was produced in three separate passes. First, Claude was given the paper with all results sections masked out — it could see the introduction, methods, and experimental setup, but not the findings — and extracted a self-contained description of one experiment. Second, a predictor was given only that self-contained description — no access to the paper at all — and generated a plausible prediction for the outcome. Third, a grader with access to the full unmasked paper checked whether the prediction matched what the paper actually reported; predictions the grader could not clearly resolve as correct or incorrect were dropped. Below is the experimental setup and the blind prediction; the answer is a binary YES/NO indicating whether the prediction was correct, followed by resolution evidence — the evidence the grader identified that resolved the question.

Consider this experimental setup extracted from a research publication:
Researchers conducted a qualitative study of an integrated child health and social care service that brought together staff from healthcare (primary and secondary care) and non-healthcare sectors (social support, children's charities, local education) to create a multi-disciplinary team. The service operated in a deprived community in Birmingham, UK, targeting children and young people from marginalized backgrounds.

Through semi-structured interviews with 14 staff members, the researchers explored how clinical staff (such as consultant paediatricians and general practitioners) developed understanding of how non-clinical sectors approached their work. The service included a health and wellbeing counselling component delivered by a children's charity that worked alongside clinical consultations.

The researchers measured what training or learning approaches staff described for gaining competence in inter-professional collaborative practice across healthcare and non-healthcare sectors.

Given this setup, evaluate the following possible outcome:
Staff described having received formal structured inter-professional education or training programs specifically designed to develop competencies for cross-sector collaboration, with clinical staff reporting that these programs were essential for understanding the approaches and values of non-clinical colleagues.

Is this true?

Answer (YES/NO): NO